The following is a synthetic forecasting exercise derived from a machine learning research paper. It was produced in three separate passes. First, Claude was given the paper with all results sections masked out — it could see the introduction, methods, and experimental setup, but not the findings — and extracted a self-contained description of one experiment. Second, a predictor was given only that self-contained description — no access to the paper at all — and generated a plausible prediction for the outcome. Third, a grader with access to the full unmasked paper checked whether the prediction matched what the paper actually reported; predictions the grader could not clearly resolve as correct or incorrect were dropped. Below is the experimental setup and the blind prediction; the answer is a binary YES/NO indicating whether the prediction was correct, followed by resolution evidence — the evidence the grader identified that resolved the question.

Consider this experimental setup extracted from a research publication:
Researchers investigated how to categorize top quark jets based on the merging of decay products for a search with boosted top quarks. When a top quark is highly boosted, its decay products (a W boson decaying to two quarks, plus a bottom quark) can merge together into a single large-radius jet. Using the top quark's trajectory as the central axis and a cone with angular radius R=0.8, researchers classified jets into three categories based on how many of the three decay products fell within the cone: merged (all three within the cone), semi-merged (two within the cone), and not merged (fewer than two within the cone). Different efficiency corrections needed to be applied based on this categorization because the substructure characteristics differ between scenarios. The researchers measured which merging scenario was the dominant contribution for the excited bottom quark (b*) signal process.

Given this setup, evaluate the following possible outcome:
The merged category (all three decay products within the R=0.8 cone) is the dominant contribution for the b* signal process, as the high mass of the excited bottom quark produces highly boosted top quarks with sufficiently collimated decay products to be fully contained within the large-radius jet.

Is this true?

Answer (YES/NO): YES